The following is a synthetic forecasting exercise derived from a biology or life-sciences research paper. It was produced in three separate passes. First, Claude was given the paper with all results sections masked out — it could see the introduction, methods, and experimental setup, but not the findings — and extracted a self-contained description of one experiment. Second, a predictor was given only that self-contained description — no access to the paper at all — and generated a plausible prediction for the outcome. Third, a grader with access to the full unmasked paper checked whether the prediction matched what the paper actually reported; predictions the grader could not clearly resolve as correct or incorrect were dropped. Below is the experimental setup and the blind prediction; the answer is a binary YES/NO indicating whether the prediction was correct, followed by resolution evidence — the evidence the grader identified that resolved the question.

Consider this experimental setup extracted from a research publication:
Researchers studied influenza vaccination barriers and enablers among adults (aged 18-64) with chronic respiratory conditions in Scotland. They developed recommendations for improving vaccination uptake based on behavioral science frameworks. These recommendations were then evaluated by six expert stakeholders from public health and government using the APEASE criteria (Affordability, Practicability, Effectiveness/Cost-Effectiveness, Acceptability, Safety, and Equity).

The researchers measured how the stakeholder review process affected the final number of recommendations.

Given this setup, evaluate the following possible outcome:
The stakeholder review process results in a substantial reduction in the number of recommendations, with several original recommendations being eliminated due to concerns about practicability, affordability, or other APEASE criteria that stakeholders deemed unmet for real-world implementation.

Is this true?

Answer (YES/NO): NO